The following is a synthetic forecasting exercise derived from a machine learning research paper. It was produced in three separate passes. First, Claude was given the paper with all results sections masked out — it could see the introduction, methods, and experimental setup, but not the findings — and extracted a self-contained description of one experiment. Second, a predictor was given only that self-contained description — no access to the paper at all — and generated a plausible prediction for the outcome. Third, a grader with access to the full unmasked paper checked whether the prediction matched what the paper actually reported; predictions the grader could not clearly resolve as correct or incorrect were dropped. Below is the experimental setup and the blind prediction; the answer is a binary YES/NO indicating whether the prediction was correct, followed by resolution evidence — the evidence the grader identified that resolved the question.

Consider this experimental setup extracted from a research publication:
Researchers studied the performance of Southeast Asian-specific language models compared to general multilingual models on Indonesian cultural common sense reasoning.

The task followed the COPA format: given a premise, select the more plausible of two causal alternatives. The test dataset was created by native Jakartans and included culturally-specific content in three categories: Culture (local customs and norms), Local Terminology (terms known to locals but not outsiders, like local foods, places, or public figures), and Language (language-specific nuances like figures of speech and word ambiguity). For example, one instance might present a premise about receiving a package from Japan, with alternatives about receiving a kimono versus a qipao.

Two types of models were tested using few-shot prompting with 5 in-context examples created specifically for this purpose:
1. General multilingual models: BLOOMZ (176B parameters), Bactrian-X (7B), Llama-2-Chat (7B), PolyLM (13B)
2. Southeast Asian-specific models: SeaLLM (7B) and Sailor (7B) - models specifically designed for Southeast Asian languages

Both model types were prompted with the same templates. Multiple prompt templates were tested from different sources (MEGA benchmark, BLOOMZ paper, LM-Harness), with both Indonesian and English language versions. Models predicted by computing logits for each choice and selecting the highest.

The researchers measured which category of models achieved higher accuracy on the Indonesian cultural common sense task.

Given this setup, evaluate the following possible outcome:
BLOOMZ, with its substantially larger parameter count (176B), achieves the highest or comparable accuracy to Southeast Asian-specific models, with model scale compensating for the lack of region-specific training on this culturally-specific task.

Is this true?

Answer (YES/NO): NO